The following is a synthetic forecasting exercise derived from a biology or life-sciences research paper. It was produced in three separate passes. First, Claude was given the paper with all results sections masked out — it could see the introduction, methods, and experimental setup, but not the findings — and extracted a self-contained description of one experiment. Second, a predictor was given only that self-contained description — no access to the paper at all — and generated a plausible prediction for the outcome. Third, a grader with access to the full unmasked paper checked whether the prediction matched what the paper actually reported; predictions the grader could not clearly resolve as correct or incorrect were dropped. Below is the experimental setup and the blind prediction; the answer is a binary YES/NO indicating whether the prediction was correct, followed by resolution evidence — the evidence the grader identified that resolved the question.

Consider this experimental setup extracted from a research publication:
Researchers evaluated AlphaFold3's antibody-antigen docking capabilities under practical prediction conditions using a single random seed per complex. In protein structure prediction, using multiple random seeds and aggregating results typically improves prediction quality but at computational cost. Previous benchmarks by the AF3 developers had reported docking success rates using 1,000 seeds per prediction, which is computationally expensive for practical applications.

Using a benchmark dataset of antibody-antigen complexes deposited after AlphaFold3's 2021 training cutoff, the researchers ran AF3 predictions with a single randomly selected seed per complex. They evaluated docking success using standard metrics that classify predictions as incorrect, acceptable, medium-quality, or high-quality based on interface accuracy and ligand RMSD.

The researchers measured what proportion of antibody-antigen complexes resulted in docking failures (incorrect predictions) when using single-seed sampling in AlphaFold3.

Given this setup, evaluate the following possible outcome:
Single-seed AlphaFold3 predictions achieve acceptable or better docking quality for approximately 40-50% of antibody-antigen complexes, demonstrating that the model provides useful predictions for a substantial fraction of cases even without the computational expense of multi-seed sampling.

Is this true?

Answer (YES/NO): NO